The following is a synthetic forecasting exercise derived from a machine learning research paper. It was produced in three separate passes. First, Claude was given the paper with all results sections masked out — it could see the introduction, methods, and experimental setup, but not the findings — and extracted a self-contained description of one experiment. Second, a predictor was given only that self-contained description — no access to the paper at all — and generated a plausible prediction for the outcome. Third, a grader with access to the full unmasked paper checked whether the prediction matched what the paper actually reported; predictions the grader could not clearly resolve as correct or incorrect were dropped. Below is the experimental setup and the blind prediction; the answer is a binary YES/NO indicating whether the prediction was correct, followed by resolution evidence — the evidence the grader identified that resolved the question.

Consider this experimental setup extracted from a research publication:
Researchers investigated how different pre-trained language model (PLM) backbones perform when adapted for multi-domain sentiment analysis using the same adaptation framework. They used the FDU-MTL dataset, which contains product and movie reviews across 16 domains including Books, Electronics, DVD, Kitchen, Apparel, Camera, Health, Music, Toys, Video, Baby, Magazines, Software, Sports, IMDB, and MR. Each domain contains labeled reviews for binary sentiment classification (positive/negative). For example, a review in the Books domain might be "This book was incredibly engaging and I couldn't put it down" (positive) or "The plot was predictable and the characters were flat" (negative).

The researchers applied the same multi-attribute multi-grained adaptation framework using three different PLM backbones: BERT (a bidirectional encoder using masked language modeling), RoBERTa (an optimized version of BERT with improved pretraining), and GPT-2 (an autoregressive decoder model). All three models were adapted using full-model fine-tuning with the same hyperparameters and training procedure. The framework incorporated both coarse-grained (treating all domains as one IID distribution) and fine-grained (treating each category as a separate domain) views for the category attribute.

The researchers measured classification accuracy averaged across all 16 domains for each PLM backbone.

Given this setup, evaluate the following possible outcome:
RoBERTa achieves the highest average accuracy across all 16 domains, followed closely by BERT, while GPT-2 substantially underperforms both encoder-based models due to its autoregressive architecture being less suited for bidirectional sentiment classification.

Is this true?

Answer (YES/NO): NO